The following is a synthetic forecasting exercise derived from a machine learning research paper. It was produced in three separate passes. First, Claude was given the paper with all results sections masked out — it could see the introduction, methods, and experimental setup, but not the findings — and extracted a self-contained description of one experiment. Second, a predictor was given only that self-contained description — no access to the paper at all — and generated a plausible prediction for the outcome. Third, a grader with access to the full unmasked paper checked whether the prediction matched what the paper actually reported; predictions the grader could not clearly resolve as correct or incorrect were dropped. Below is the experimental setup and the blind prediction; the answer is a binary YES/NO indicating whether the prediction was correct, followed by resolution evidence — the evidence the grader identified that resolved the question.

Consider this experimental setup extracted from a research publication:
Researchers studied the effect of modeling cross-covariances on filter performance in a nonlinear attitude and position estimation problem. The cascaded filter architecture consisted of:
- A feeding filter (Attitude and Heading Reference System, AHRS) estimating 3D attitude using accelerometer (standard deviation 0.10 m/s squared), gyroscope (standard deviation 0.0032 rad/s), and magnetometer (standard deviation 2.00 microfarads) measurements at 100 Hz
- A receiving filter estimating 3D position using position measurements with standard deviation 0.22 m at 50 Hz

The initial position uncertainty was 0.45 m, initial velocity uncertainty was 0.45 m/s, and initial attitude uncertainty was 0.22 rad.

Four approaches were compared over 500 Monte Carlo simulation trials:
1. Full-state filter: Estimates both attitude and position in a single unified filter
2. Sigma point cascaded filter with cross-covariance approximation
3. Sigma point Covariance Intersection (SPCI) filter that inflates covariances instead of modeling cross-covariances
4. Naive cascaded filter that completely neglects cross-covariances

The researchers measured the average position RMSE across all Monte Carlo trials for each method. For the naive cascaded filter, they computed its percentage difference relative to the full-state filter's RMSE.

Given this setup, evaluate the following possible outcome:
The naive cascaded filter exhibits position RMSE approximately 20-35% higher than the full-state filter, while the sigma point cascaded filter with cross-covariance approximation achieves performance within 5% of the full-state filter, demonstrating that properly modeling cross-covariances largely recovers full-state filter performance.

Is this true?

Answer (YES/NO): NO